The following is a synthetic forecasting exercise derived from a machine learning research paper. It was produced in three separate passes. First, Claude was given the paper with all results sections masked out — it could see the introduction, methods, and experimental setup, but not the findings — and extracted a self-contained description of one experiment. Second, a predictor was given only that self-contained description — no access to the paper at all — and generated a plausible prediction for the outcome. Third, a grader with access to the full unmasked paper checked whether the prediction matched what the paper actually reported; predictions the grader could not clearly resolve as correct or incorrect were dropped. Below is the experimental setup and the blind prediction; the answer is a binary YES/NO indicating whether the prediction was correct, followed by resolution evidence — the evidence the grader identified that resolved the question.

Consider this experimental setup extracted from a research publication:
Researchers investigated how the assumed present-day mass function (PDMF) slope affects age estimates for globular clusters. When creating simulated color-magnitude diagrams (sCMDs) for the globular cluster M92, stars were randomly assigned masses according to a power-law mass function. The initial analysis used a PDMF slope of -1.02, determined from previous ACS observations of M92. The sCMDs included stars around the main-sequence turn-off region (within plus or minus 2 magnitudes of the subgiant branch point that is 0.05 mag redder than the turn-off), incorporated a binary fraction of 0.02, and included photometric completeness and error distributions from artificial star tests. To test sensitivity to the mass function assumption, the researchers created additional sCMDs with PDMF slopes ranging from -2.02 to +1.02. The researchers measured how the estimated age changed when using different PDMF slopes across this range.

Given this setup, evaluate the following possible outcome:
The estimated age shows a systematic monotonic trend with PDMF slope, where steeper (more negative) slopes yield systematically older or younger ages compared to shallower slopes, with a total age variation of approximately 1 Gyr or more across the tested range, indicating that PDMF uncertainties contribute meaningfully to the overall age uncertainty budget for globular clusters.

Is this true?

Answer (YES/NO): NO